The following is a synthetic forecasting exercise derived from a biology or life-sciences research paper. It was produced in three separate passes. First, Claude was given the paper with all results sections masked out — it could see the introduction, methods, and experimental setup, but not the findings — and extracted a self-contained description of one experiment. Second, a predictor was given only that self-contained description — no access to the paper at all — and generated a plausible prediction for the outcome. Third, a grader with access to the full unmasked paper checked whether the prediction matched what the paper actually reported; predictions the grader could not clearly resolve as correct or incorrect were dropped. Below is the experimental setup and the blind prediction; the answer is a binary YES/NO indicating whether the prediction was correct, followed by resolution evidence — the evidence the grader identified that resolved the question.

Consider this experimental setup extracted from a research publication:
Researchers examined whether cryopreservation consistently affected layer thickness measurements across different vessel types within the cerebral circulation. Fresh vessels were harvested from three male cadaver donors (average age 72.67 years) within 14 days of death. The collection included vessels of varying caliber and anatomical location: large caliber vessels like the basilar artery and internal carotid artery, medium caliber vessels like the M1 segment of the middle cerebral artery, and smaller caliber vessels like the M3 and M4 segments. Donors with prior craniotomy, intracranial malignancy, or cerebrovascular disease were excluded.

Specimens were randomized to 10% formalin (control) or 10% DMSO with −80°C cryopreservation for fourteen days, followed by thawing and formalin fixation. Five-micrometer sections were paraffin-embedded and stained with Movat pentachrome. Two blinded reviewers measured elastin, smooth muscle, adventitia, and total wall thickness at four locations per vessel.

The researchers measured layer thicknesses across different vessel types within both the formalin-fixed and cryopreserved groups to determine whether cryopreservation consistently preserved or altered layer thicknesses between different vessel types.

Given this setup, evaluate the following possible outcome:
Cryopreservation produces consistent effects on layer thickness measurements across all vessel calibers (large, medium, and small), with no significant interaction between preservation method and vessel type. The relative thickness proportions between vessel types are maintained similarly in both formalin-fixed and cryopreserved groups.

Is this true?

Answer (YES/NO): NO